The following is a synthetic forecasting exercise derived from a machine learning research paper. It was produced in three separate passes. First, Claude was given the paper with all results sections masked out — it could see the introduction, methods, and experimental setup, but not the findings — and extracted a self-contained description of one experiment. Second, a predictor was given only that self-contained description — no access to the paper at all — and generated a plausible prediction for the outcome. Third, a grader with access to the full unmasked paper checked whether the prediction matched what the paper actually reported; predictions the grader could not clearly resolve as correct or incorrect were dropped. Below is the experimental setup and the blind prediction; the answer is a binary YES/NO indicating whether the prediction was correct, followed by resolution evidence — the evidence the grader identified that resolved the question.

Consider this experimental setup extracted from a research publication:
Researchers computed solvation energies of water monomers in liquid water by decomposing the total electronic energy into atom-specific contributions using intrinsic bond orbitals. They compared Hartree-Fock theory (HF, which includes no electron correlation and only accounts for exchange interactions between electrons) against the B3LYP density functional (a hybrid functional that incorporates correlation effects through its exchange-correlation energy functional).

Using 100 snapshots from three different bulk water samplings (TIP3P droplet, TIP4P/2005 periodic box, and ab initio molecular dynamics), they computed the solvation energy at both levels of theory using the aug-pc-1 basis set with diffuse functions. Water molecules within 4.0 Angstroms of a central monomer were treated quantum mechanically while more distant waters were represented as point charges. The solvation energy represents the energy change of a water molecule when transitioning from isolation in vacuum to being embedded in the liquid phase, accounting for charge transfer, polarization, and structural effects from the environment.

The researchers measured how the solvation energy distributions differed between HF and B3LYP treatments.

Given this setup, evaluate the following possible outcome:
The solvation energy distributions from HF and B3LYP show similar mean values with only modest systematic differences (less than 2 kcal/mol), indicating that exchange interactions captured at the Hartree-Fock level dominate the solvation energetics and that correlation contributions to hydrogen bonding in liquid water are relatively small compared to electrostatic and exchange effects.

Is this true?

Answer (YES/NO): YES